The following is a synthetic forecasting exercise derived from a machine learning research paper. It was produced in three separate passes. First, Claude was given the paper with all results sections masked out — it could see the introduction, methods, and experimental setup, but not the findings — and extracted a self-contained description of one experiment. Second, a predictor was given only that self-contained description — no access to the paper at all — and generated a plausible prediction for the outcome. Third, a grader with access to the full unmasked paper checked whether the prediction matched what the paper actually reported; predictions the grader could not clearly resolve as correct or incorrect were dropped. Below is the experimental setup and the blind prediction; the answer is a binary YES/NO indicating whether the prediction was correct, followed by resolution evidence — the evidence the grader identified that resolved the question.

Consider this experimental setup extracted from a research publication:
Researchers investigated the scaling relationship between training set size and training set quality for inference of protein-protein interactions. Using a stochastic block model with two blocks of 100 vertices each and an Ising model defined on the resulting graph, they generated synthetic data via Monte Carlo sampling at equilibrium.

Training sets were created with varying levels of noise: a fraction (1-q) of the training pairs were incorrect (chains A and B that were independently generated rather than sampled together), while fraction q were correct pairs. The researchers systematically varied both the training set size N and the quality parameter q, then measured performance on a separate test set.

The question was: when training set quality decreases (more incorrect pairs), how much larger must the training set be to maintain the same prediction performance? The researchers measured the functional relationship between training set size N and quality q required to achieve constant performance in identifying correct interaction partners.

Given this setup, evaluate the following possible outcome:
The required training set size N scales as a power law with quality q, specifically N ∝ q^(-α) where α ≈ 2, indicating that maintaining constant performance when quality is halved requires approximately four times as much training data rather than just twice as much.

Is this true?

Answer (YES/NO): YES